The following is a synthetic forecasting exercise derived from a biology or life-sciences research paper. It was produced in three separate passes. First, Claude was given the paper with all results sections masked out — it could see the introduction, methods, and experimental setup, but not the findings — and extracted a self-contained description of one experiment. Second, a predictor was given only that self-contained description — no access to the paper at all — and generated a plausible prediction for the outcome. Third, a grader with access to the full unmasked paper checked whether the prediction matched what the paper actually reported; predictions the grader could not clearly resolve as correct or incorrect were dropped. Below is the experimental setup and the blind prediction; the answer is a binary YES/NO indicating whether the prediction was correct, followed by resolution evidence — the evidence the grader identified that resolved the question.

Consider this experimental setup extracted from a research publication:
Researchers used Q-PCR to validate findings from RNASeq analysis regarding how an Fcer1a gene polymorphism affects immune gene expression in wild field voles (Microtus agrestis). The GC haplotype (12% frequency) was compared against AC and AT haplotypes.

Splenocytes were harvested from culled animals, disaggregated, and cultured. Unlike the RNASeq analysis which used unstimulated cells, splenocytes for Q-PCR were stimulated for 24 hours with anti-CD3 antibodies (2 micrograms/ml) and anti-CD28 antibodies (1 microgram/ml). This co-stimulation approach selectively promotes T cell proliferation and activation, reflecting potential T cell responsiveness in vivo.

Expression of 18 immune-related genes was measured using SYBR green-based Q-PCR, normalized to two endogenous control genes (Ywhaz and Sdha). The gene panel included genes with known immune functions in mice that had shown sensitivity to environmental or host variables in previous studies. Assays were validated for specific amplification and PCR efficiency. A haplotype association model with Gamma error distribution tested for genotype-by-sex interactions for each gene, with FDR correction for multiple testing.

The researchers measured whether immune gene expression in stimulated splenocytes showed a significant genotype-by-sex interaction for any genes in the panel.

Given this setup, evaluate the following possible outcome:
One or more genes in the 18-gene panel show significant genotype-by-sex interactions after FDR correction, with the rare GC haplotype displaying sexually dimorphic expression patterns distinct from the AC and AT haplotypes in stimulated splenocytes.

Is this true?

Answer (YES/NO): YES